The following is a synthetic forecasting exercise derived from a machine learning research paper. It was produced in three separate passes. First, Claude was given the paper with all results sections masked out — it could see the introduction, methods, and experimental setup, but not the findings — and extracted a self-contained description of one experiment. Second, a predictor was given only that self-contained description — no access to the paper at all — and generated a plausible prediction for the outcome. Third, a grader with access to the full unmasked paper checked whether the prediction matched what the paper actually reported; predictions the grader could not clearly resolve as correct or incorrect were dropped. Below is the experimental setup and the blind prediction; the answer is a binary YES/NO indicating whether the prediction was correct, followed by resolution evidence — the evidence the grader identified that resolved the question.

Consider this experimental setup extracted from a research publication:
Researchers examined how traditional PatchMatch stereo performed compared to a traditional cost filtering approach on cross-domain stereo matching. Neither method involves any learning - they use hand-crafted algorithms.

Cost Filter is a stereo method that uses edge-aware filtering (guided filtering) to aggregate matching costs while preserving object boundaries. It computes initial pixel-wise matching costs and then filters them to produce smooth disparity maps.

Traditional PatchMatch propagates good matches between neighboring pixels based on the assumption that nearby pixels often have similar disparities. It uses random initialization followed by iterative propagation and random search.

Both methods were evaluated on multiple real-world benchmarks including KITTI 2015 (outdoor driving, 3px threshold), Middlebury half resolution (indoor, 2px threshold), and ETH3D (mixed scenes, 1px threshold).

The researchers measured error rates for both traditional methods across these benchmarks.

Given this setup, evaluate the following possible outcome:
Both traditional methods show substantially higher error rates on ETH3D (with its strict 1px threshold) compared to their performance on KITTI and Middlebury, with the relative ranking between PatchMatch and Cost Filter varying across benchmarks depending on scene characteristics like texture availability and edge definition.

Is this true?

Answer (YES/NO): NO